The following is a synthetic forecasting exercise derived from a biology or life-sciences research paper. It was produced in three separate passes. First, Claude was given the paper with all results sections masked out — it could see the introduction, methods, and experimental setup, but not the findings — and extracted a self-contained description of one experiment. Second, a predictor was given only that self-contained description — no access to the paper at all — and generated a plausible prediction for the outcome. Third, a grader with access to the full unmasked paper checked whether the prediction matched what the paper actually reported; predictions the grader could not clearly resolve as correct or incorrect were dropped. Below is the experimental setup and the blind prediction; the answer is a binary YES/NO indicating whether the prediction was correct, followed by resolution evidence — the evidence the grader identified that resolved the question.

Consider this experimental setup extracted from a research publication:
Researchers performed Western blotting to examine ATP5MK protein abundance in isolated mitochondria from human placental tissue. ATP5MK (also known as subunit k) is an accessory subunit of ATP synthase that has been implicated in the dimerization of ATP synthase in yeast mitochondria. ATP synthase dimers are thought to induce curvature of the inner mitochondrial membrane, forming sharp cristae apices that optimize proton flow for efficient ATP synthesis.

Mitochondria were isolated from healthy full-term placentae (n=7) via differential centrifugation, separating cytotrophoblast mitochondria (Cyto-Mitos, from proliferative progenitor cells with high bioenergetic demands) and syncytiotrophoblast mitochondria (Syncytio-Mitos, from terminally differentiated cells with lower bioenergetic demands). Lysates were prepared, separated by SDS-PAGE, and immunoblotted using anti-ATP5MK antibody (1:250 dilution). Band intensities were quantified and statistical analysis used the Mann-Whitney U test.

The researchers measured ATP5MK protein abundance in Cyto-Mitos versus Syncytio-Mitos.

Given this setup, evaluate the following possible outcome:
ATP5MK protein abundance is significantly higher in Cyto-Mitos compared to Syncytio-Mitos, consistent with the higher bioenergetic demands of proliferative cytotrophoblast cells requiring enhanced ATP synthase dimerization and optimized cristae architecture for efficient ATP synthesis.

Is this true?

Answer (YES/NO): YES